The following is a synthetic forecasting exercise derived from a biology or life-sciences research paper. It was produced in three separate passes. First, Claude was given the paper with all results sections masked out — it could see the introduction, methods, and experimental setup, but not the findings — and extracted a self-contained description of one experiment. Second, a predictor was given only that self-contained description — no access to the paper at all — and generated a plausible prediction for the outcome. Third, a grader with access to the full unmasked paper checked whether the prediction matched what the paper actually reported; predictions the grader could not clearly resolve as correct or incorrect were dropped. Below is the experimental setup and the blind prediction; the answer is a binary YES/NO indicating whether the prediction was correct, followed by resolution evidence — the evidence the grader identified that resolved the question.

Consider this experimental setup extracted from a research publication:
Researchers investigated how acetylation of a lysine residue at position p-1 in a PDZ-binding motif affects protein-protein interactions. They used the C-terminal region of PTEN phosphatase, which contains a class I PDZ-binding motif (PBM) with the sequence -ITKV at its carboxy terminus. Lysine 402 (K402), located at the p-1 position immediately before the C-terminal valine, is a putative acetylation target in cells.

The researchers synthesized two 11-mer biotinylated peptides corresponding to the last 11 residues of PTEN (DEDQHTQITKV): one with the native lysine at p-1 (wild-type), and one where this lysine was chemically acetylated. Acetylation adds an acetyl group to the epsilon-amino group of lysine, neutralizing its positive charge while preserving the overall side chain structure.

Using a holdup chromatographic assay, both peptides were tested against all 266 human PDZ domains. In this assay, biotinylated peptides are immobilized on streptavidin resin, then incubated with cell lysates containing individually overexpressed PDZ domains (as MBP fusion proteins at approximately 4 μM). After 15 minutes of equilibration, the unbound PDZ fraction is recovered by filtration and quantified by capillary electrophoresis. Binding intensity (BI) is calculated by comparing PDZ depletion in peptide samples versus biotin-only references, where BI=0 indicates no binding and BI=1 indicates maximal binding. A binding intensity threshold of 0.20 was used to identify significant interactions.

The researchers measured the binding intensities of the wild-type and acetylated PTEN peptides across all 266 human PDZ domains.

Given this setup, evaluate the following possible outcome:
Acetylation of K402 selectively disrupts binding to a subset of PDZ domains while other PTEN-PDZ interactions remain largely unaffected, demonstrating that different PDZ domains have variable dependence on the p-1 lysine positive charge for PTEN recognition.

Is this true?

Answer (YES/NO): NO